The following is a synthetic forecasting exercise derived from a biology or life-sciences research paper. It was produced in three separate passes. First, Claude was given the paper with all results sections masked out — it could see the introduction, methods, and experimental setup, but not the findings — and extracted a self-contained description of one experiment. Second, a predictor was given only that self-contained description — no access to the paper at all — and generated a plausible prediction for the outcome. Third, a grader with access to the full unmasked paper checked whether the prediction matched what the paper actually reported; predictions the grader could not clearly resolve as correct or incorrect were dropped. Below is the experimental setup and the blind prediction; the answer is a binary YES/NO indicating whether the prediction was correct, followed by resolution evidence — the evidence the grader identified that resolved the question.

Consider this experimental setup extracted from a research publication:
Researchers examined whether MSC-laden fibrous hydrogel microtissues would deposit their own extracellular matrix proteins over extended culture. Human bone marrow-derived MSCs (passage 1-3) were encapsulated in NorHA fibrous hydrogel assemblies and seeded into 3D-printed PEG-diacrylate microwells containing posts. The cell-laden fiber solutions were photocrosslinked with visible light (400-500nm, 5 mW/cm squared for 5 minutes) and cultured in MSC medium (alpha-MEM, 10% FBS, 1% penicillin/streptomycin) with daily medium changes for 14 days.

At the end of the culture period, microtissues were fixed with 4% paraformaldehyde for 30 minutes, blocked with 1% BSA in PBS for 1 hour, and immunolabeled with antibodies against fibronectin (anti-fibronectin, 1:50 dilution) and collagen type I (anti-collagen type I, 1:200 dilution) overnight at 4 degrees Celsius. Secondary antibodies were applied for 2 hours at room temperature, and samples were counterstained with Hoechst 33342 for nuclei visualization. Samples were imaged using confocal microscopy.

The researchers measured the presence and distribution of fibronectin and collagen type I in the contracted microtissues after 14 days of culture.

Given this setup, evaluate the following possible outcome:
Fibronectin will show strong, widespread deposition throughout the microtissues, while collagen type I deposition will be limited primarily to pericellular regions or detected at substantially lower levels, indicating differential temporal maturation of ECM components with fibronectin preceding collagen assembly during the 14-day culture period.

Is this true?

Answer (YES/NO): NO